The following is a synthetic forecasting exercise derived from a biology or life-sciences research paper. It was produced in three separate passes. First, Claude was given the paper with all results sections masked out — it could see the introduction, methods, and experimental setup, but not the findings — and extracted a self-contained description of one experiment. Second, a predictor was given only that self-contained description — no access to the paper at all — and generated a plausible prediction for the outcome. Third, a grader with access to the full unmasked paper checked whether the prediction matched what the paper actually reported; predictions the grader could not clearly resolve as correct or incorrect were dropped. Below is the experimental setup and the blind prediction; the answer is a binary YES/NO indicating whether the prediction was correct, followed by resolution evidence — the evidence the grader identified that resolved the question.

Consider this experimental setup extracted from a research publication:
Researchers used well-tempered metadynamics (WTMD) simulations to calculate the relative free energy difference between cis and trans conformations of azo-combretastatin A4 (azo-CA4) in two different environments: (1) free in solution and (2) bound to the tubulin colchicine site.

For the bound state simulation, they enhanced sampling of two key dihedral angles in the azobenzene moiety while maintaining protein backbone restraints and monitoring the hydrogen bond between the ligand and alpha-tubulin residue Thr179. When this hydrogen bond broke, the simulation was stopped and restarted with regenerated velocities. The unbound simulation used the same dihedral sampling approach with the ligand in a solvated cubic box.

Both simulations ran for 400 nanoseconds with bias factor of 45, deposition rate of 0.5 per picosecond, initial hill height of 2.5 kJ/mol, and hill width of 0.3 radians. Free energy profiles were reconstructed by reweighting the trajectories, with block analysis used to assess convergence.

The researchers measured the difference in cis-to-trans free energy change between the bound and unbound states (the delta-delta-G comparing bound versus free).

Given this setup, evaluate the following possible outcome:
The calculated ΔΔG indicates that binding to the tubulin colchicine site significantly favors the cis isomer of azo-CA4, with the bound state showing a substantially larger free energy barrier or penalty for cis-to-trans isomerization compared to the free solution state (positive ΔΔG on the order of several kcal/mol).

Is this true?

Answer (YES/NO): YES